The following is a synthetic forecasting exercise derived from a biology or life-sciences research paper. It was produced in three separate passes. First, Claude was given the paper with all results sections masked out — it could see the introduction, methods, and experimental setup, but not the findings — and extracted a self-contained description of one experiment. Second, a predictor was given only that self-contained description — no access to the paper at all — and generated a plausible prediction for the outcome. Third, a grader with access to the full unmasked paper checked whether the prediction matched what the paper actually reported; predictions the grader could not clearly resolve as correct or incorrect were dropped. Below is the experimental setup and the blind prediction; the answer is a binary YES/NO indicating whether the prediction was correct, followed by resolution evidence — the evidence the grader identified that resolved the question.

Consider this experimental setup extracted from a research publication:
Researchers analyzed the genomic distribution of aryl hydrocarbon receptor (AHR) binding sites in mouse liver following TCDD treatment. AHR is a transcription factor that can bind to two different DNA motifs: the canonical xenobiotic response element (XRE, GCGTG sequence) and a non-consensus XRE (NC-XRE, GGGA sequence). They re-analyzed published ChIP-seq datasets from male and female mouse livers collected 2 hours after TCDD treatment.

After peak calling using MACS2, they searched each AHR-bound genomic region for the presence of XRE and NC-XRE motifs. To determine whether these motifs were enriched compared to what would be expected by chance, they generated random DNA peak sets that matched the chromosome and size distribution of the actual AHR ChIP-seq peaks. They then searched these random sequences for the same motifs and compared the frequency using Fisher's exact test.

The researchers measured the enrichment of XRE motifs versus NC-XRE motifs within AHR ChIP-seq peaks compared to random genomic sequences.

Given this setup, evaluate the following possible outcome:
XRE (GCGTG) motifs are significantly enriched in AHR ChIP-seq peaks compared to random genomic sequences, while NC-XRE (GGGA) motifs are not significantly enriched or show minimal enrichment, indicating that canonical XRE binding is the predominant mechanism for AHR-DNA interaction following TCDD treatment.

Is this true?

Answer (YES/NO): NO